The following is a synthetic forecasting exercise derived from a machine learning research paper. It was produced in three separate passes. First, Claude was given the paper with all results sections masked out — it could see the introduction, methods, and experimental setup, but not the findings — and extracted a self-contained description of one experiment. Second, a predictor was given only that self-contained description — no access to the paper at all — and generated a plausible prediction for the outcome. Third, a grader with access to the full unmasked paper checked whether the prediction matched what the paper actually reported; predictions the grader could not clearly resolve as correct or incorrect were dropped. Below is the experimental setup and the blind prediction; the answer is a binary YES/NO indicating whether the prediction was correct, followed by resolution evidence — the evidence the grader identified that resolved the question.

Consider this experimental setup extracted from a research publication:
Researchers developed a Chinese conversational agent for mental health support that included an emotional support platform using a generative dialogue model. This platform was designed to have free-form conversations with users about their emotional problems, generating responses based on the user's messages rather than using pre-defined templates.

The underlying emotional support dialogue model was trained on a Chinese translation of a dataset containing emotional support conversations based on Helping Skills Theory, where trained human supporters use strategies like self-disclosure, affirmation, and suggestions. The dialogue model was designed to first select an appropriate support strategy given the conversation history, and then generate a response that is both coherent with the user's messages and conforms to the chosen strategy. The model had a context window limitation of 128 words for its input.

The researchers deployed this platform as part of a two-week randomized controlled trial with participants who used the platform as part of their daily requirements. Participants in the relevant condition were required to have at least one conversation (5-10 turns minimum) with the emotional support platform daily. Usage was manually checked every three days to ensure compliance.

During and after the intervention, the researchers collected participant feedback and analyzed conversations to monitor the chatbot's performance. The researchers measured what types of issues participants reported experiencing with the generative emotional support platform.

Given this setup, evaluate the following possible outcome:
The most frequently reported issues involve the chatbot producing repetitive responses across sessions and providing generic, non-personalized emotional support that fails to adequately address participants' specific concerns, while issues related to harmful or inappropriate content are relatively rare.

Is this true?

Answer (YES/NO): NO